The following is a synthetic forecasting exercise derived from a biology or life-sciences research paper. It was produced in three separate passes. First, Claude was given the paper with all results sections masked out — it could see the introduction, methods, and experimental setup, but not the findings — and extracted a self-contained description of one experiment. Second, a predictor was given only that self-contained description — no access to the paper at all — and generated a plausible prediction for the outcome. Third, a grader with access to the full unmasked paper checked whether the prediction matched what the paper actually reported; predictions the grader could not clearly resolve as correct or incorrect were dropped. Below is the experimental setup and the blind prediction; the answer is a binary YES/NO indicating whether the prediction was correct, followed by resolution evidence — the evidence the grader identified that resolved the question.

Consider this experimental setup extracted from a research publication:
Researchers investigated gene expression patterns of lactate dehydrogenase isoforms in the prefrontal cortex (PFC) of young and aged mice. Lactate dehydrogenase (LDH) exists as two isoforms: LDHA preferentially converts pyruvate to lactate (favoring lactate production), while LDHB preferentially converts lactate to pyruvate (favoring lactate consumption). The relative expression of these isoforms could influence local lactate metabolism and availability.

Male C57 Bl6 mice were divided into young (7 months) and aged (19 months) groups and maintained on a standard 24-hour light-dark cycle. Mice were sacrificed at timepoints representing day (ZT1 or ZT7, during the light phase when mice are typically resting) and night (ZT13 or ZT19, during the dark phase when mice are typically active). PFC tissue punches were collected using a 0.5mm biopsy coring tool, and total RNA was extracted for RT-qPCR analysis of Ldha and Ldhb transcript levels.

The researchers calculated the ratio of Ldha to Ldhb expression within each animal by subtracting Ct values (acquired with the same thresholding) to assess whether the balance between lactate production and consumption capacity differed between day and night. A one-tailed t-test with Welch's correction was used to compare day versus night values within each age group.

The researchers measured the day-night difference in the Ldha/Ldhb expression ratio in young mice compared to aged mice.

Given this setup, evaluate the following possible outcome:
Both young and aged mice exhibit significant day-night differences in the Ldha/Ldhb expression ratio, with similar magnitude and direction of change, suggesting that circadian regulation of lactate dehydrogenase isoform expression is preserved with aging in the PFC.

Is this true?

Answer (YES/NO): NO